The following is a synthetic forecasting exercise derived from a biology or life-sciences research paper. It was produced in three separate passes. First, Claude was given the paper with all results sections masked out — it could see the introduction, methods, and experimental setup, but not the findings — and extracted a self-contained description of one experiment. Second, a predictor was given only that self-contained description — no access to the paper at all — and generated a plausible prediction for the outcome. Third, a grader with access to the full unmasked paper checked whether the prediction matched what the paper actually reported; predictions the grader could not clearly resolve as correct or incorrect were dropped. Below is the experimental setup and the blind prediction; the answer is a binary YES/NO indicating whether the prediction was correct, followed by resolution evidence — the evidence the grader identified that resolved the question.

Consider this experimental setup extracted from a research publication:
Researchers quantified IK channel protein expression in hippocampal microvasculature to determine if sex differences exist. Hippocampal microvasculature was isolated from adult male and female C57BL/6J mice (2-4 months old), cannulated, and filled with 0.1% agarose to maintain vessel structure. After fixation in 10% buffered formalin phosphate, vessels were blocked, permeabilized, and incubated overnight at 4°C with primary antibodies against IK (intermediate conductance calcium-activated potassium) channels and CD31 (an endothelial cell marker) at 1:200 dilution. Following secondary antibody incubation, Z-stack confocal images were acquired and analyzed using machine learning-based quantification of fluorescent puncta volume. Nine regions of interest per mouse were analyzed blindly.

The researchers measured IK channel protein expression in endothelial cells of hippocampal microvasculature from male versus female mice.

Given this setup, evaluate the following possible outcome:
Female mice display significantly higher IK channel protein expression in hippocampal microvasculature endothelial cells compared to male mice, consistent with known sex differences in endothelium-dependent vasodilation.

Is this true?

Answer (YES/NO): NO